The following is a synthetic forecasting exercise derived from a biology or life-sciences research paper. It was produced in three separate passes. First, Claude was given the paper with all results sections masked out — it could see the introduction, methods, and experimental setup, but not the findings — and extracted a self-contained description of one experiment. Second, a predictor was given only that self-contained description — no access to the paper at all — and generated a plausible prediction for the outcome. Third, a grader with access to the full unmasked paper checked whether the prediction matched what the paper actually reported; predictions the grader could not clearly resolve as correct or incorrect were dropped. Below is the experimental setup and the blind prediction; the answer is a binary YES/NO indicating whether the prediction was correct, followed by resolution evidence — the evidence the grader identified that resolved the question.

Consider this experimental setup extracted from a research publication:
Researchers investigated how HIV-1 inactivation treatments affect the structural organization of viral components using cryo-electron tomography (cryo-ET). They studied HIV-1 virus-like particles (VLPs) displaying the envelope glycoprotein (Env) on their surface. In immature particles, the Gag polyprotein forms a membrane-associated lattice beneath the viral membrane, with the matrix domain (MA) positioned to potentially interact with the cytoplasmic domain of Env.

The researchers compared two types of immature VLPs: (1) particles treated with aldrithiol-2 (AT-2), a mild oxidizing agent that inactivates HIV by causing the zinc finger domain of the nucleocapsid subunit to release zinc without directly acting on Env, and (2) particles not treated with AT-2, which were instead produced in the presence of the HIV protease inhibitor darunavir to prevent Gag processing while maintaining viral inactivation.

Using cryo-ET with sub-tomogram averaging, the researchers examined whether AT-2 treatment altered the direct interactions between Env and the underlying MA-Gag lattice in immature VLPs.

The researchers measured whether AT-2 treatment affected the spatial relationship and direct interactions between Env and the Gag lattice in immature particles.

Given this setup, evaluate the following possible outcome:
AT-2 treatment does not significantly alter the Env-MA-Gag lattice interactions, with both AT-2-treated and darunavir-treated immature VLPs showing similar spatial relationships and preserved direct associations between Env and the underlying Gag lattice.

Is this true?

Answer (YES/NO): YES